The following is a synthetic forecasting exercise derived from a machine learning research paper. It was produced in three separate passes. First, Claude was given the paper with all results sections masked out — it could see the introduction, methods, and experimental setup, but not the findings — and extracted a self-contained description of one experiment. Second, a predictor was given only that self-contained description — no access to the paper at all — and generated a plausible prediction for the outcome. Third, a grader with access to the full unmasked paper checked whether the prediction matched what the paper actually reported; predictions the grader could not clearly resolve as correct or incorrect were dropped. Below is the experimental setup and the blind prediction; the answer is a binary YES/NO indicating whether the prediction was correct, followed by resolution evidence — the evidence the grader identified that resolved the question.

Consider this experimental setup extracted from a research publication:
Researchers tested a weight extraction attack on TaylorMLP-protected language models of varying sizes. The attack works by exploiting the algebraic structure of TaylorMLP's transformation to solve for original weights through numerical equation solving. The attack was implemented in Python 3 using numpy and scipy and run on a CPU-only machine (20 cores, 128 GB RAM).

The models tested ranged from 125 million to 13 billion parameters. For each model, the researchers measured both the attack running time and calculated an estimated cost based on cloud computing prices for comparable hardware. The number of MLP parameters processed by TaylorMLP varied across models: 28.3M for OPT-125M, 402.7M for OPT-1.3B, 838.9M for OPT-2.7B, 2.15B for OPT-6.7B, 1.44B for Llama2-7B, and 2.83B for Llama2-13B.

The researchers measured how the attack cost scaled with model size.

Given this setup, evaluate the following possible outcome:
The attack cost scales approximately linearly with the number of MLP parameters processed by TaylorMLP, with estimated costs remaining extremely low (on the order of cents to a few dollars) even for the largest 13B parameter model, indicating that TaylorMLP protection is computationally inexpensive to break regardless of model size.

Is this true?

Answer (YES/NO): NO